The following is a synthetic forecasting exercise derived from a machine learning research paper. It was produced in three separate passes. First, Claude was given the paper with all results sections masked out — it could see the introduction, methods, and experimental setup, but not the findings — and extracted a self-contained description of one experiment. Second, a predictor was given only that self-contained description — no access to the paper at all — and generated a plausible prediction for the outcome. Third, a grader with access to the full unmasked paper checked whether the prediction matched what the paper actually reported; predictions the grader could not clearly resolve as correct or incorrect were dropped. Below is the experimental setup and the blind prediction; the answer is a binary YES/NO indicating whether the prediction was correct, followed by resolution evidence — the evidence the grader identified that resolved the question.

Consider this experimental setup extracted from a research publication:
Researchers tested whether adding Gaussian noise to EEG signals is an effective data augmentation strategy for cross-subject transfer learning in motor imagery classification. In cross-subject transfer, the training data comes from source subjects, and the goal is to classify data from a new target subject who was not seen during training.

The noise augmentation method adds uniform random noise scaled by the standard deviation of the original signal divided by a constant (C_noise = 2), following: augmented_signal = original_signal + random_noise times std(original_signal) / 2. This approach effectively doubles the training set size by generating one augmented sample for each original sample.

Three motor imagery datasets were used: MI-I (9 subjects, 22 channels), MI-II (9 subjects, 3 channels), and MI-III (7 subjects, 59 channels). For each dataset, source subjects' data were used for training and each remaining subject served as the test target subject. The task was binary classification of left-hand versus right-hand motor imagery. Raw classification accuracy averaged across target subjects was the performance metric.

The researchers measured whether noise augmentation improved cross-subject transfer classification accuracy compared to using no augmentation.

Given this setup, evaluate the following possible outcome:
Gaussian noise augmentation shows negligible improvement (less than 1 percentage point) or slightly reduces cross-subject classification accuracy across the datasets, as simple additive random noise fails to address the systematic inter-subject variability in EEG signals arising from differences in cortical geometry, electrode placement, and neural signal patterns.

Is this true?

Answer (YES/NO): YES